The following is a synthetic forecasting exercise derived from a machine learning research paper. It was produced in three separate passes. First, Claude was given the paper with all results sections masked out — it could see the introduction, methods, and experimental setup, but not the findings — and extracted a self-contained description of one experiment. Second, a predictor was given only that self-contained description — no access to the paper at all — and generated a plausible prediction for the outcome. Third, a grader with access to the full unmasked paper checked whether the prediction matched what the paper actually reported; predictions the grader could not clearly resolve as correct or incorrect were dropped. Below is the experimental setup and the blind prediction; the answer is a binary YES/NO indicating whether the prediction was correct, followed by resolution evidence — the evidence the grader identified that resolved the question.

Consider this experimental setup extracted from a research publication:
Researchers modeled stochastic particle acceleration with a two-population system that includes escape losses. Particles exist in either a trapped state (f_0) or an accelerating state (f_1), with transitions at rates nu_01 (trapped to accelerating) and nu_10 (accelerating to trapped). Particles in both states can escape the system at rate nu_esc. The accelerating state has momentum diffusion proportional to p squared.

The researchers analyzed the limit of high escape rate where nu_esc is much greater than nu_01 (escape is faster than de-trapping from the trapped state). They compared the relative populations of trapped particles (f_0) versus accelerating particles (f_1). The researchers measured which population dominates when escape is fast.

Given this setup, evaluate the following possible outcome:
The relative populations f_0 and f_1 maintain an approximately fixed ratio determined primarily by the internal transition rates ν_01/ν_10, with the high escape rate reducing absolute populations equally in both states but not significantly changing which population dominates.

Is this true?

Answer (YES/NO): NO